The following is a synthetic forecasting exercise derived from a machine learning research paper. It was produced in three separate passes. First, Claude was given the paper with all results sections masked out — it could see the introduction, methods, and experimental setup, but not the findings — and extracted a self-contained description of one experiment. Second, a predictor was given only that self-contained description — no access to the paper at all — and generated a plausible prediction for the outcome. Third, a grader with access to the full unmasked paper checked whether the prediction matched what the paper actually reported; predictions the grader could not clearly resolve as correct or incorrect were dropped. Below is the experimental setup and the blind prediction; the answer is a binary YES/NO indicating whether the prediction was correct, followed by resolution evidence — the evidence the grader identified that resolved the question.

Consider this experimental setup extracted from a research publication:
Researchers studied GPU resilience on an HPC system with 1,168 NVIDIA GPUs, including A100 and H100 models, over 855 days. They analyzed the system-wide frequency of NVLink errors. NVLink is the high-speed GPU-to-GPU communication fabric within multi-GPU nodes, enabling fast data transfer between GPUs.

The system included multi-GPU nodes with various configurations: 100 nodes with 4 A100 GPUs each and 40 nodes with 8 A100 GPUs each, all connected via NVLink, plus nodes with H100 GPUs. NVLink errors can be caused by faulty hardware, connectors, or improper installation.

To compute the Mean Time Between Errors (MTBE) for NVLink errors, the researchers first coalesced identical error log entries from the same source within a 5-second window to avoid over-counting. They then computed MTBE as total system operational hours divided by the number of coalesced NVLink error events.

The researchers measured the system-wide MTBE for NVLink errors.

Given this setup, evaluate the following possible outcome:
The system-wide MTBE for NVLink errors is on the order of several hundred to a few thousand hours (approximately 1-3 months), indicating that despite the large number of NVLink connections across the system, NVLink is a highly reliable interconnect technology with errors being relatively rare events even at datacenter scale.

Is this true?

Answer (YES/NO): NO